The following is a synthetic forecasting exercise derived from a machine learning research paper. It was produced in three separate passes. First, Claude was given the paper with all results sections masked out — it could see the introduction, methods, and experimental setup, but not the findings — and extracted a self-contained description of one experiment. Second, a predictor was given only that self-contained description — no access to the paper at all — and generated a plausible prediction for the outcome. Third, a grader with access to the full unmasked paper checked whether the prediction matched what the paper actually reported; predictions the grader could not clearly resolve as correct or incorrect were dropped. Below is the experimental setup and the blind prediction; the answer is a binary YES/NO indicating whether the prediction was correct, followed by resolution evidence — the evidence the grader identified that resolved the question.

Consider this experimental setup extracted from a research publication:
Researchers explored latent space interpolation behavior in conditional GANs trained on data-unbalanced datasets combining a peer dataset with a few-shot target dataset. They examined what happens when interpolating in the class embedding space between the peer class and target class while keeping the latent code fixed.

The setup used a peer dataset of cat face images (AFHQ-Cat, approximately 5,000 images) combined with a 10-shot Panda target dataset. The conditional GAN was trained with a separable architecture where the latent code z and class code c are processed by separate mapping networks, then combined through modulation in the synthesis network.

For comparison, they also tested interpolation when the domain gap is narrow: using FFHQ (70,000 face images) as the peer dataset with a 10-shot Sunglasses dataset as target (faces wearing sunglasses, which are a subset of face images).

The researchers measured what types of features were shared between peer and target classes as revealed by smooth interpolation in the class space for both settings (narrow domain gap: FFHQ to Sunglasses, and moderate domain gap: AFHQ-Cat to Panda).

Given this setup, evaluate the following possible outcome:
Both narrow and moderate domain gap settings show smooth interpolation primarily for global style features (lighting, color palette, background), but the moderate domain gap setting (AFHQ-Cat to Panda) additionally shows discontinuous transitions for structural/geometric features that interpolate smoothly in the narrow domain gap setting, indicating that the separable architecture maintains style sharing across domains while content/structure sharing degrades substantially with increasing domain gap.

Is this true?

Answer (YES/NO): NO